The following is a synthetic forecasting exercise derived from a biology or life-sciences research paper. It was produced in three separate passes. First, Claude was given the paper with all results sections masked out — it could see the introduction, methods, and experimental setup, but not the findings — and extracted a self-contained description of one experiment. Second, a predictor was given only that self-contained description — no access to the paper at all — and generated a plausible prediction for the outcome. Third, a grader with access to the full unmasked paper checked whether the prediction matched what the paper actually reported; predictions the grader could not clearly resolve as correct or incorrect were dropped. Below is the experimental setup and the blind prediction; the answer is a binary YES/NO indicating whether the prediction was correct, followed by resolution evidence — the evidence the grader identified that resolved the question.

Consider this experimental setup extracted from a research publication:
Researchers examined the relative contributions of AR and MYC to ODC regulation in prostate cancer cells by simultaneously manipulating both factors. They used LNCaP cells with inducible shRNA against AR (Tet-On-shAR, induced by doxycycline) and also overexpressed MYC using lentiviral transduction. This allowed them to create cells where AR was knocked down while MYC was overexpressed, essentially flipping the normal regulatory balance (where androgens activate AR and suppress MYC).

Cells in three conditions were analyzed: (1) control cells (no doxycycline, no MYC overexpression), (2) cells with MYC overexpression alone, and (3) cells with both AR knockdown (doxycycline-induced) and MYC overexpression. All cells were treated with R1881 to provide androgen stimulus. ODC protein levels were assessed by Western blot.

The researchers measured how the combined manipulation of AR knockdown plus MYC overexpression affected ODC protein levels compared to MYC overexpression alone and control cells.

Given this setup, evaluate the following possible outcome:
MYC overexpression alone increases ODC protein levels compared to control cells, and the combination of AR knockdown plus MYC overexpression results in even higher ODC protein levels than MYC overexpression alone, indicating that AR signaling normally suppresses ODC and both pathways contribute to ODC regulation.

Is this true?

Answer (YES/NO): NO